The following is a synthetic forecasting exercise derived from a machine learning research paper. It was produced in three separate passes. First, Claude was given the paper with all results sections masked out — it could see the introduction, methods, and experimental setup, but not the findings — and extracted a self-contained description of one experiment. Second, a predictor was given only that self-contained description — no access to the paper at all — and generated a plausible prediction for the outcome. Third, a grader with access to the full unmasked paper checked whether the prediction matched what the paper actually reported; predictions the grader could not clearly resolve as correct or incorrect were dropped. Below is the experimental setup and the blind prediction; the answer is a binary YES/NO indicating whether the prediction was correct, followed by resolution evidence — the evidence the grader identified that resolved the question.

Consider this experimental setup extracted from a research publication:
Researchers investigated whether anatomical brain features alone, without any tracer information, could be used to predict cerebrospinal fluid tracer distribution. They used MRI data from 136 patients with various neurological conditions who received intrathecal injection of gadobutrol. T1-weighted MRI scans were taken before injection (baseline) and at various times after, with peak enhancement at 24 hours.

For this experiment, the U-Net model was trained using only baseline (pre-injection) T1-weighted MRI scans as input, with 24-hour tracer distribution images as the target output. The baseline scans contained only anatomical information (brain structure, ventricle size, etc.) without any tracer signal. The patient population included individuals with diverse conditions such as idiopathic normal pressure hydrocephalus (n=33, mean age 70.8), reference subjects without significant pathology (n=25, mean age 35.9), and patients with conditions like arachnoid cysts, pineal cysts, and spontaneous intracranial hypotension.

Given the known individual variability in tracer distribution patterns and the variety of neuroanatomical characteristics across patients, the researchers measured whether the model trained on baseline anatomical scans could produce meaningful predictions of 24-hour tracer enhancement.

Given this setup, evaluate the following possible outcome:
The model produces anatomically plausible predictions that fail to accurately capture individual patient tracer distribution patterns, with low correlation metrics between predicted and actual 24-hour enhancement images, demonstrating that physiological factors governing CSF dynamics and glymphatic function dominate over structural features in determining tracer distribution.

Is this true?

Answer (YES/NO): NO